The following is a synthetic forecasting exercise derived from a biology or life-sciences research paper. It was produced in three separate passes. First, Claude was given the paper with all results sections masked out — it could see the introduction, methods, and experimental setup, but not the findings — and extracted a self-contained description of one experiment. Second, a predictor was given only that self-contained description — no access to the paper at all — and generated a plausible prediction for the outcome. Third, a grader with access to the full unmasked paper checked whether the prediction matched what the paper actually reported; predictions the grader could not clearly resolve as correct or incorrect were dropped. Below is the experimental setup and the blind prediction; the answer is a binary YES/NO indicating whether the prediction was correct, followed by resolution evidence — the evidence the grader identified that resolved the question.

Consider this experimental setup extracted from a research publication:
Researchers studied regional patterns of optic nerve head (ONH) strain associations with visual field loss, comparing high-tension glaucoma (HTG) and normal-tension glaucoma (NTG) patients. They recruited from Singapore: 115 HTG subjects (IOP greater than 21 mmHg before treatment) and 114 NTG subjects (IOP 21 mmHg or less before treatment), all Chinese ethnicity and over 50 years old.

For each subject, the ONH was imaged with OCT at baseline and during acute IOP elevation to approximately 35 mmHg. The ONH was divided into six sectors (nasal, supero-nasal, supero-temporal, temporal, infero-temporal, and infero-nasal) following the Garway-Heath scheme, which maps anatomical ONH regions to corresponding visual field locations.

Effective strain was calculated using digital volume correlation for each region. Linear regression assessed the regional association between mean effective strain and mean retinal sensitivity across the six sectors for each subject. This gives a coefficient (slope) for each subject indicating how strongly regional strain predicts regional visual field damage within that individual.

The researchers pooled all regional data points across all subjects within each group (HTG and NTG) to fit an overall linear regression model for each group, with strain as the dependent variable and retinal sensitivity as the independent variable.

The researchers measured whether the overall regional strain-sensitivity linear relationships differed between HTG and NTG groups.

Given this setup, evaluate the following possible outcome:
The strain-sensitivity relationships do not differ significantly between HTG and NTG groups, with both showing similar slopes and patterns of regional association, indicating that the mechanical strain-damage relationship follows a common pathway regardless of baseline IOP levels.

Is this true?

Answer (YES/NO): NO